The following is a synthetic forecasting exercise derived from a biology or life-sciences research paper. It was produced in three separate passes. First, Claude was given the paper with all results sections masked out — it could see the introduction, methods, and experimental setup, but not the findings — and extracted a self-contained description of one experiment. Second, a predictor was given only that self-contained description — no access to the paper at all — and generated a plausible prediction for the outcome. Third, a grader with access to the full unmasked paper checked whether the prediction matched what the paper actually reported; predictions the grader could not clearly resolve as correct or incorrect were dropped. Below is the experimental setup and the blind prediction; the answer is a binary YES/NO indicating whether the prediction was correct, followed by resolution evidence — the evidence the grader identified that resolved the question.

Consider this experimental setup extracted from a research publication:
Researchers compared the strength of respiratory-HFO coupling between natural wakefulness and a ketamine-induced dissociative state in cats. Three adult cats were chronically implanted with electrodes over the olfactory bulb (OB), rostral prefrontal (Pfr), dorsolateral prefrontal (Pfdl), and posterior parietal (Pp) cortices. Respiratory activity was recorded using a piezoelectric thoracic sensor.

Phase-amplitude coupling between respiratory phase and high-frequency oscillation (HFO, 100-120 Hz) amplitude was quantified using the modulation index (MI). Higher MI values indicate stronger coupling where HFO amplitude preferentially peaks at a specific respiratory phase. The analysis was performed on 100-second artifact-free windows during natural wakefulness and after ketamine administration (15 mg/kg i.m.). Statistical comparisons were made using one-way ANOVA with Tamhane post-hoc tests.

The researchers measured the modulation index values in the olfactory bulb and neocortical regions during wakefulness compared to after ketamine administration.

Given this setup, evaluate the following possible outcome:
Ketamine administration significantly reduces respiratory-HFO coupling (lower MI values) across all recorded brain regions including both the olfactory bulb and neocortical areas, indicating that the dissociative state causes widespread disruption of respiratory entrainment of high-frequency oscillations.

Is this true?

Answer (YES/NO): NO